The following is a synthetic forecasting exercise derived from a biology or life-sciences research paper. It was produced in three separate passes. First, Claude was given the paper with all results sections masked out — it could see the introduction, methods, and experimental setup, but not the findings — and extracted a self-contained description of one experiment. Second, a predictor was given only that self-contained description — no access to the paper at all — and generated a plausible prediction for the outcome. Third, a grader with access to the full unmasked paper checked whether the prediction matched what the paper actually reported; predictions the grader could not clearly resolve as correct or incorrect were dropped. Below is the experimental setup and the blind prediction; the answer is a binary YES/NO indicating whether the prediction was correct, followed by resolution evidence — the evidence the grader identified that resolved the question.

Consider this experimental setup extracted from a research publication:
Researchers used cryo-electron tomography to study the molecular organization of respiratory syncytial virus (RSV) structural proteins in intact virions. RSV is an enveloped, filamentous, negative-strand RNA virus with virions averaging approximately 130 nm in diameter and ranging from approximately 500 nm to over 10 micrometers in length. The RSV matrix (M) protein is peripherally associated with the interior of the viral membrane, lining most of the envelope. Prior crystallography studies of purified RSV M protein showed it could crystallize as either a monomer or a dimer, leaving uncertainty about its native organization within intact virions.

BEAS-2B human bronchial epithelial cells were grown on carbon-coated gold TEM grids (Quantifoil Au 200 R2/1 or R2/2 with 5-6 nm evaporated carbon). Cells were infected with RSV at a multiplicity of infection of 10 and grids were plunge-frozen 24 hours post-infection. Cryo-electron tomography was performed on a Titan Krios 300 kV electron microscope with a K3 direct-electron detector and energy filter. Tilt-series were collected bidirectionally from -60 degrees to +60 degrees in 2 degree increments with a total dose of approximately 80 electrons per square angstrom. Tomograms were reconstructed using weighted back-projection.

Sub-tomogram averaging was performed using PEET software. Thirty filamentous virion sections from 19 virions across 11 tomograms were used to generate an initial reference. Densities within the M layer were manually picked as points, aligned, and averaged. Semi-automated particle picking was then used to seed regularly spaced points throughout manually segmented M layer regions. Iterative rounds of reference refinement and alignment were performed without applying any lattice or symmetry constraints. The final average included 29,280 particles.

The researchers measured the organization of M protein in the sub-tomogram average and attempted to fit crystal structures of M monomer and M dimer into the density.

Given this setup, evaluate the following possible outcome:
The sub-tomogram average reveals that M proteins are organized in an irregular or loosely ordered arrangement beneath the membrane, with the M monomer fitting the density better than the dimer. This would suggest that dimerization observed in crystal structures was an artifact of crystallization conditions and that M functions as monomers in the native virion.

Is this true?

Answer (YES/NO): NO